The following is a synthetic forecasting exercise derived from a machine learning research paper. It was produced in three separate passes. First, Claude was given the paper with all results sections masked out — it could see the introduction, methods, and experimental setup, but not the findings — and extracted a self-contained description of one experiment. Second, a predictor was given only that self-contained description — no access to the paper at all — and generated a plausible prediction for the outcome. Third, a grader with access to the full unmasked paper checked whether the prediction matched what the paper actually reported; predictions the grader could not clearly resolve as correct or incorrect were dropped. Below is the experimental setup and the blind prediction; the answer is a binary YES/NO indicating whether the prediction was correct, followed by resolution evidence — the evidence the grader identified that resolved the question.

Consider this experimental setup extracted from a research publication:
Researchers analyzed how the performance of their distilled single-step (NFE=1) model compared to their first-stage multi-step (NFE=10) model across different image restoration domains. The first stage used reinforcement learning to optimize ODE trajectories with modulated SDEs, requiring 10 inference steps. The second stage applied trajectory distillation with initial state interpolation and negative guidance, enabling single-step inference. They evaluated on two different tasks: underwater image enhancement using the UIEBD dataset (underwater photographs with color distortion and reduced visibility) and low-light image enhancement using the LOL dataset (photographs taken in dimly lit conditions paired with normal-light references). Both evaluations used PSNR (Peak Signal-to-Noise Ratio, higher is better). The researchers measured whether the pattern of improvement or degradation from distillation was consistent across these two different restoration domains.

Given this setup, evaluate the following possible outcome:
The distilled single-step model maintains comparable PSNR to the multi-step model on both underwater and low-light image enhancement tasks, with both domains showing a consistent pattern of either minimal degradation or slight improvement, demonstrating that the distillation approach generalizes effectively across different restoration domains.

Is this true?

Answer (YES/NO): NO